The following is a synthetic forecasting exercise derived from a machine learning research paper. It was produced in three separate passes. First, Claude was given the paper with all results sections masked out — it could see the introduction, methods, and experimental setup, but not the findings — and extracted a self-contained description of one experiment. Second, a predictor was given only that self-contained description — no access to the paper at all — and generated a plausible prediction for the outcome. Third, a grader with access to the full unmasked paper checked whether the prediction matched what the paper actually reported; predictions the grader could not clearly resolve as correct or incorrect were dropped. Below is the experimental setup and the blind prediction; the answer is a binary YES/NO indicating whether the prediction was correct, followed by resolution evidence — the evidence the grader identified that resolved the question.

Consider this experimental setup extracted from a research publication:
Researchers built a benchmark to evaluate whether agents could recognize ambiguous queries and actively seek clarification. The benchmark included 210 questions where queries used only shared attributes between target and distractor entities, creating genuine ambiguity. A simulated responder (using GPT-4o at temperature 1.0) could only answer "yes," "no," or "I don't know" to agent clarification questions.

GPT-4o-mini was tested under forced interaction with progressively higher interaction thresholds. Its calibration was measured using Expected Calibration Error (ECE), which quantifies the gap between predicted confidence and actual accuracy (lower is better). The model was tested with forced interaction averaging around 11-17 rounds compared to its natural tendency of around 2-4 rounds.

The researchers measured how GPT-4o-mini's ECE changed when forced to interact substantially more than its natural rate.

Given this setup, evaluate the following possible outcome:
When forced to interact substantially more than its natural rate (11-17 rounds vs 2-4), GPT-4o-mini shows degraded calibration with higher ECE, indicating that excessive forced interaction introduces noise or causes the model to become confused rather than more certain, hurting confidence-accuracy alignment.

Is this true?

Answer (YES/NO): YES